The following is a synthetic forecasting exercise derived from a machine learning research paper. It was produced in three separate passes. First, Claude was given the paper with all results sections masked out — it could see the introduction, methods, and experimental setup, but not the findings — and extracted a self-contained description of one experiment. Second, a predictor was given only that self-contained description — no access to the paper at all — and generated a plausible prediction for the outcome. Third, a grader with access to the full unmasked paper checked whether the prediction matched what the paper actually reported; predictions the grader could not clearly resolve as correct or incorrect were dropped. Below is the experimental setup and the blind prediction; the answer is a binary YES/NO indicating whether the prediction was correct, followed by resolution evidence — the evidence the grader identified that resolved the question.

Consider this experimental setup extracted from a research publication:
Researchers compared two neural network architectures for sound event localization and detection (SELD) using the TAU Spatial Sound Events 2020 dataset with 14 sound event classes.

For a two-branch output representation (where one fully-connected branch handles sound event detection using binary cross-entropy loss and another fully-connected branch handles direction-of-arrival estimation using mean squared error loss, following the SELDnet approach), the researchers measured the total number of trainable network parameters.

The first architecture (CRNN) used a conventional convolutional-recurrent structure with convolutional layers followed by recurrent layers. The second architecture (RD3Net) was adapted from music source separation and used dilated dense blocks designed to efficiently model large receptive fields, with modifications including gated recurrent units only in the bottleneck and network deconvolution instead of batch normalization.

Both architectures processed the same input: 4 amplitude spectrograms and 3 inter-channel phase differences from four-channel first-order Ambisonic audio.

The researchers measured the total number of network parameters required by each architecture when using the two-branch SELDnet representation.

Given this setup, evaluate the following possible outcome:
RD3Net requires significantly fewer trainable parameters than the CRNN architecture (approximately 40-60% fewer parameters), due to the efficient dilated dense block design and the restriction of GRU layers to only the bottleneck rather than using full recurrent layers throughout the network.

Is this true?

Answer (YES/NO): NO